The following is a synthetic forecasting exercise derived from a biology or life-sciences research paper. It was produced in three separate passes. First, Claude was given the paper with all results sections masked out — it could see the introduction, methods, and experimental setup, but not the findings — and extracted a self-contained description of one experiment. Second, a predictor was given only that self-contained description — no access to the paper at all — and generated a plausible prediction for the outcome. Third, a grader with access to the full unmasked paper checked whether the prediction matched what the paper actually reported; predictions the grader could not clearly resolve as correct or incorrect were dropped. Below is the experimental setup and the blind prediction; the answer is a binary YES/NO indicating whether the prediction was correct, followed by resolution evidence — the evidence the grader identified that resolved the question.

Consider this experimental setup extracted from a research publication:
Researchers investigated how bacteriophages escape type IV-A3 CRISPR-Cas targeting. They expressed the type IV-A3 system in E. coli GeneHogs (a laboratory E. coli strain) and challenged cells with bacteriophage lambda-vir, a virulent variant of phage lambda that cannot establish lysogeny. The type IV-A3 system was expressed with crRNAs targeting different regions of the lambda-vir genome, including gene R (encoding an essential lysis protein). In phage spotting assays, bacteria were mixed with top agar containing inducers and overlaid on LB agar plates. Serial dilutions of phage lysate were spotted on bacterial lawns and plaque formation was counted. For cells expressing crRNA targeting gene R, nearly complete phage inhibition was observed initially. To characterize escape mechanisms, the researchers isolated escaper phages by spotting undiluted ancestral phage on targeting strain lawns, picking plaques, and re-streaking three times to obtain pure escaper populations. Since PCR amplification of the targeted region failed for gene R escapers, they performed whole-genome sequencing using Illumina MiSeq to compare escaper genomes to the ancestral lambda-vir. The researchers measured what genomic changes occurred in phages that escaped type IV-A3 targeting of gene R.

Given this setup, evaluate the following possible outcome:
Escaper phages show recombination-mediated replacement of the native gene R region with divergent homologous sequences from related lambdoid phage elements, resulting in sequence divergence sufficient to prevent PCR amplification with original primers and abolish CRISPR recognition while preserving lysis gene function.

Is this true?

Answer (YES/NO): YES